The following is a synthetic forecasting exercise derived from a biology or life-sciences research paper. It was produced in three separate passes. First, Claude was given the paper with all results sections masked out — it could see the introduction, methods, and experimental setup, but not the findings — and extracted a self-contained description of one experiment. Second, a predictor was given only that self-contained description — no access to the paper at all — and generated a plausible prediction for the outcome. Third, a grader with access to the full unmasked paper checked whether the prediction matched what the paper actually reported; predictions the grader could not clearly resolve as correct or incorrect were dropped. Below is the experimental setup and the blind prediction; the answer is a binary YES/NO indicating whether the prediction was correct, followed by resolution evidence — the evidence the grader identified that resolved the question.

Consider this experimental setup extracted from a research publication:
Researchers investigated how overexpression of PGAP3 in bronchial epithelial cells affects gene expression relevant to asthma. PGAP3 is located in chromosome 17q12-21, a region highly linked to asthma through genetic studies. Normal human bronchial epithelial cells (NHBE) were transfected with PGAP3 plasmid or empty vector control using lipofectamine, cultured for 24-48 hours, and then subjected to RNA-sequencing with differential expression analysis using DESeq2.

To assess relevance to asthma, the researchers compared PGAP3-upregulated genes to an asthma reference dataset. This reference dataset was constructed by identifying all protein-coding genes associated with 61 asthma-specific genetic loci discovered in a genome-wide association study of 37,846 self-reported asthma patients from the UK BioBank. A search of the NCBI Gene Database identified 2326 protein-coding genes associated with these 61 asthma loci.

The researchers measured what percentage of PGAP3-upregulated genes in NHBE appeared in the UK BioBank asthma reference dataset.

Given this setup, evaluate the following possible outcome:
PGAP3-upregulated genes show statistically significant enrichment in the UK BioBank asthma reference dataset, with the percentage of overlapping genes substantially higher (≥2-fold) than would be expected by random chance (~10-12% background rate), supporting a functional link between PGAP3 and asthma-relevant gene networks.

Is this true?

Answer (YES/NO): NO